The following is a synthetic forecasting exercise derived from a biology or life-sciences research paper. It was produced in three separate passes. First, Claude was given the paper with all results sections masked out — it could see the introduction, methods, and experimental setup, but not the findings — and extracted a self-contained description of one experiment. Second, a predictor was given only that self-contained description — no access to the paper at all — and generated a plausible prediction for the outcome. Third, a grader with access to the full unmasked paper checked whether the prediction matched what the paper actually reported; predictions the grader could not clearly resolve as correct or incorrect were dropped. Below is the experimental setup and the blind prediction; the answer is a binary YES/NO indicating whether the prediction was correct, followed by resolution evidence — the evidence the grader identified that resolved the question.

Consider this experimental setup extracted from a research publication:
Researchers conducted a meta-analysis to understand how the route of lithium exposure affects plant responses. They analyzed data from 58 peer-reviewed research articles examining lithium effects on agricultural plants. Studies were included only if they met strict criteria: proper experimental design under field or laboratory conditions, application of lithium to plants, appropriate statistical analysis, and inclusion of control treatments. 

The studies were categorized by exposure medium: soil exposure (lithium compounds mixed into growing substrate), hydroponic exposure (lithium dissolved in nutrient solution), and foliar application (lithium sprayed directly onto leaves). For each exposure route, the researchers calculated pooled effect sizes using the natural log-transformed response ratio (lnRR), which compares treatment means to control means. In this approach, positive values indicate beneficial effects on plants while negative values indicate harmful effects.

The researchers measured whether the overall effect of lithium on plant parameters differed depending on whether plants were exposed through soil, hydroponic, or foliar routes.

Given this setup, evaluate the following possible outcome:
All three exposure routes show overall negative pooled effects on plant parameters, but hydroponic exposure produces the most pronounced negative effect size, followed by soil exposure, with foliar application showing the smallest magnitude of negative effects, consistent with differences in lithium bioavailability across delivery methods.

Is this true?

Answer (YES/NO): NO